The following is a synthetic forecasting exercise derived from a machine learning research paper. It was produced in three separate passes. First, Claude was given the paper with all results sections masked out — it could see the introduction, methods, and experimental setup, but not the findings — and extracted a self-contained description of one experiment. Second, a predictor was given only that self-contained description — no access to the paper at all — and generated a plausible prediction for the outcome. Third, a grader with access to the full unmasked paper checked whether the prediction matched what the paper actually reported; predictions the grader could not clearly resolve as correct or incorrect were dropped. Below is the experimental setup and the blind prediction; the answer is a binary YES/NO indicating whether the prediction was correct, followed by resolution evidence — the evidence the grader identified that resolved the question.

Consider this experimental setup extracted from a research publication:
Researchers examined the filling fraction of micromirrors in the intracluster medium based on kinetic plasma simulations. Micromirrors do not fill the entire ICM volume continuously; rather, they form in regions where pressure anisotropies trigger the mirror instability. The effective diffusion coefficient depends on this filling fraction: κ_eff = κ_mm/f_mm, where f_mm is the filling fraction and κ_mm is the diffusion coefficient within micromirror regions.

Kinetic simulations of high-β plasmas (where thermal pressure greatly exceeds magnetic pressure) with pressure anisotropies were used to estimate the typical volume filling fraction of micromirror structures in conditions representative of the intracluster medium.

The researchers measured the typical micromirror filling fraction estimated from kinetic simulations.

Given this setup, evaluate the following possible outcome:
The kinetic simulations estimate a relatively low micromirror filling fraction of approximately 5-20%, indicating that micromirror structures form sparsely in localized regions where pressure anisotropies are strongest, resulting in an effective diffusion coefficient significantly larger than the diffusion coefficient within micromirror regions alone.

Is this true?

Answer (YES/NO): YES